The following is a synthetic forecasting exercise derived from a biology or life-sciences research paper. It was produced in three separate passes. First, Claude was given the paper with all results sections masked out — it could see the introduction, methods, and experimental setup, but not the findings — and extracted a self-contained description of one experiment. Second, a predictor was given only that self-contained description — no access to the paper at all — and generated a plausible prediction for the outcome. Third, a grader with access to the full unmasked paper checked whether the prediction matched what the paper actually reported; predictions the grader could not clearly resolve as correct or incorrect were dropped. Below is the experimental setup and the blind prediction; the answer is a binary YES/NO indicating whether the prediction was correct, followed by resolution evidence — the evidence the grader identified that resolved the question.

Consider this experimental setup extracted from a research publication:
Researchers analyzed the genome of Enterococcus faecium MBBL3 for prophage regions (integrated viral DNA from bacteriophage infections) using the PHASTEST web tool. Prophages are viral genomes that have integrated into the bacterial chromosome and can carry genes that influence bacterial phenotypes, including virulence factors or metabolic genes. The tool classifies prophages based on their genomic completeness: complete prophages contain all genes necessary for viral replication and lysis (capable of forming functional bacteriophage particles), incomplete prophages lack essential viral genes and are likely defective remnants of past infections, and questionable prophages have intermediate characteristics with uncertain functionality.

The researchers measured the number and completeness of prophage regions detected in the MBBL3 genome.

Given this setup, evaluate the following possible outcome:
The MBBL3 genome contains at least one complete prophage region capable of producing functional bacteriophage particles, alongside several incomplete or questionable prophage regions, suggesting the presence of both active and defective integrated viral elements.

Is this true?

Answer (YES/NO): NO